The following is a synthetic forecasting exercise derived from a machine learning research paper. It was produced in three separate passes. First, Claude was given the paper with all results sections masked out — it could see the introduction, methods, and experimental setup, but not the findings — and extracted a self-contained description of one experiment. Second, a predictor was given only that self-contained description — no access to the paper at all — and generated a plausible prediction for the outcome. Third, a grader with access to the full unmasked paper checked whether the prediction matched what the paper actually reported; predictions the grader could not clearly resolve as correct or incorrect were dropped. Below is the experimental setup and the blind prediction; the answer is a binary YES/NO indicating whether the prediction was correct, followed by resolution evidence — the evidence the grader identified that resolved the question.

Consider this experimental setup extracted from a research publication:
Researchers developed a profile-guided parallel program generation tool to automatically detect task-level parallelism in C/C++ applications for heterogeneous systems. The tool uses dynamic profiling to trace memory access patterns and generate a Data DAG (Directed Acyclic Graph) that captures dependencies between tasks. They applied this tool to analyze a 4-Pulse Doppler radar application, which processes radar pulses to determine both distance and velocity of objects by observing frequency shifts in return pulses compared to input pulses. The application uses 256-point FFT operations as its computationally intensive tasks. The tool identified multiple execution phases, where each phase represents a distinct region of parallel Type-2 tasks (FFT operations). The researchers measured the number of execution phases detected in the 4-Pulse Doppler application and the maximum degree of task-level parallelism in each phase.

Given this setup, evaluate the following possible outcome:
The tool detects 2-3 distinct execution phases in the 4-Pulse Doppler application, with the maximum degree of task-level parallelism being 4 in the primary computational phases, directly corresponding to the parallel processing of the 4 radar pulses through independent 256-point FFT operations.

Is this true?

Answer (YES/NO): NO